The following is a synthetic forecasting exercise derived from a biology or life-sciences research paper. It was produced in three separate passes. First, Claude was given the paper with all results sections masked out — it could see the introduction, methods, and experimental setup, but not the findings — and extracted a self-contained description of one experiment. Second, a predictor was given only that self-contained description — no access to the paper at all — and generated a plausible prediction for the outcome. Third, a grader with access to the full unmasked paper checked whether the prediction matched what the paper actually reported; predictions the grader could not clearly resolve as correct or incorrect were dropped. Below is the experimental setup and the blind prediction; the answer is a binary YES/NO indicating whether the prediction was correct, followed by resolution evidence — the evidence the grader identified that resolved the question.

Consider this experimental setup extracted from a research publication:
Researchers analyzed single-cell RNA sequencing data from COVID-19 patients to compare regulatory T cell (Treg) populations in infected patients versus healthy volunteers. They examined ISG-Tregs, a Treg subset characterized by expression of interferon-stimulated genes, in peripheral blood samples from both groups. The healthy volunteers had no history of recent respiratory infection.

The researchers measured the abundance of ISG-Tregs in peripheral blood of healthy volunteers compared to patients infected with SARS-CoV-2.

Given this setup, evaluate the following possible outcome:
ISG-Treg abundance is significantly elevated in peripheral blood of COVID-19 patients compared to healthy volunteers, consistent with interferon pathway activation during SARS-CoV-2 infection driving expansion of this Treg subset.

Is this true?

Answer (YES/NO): YES